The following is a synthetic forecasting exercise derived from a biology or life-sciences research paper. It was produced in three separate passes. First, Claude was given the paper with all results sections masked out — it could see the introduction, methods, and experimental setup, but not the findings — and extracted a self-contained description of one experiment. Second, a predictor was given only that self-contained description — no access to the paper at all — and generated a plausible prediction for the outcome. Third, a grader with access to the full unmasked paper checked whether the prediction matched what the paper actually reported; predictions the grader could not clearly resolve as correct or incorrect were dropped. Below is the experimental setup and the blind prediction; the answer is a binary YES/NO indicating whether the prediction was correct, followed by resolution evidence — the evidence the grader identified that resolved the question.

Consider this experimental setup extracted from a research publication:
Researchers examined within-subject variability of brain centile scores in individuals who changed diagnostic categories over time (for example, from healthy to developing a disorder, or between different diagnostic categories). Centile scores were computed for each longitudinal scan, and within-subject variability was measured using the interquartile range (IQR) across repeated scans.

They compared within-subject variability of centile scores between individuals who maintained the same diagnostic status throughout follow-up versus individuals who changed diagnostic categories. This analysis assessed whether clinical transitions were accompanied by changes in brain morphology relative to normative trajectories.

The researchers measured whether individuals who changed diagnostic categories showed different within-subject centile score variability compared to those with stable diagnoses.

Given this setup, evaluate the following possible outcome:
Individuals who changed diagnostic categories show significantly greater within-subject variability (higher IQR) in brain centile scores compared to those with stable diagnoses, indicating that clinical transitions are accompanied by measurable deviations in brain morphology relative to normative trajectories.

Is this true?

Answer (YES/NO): YES